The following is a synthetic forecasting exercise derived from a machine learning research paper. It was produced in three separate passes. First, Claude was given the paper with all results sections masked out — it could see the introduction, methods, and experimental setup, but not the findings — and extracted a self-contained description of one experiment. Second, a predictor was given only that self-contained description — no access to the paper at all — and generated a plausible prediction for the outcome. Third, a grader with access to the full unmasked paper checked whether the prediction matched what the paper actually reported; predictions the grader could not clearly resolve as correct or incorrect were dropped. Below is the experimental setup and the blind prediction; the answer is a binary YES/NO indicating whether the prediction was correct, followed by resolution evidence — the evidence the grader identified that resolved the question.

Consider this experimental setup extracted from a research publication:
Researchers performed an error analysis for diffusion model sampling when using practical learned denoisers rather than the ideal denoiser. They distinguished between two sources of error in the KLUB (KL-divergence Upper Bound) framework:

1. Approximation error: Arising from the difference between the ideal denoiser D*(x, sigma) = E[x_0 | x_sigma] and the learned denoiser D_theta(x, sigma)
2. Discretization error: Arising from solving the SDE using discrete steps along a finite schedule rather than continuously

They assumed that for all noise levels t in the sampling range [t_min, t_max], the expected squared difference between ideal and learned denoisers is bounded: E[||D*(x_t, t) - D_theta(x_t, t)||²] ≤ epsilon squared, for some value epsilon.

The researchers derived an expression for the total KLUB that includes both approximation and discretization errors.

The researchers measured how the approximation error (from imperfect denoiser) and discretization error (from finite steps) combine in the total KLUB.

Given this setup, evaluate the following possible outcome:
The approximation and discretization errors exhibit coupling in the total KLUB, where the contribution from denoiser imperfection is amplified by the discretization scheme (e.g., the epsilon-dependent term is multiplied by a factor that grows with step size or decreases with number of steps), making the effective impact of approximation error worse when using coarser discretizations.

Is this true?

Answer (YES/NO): NO